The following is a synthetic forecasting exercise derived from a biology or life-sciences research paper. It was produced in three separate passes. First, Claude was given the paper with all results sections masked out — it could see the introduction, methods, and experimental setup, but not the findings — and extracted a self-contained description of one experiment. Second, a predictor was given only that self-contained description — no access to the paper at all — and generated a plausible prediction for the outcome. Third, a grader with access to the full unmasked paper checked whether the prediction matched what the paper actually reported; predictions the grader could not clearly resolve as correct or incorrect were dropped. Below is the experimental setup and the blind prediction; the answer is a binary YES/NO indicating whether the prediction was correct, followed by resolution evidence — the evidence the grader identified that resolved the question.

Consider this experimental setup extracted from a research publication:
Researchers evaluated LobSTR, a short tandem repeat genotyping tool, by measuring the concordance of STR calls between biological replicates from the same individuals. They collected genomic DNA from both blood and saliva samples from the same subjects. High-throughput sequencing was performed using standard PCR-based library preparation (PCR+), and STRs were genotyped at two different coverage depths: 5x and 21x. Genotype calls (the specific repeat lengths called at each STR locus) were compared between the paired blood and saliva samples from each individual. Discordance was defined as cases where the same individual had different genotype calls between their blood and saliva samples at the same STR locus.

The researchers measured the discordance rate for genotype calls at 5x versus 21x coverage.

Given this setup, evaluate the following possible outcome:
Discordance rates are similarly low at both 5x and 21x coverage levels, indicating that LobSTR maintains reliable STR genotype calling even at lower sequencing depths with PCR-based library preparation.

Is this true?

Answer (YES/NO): NO